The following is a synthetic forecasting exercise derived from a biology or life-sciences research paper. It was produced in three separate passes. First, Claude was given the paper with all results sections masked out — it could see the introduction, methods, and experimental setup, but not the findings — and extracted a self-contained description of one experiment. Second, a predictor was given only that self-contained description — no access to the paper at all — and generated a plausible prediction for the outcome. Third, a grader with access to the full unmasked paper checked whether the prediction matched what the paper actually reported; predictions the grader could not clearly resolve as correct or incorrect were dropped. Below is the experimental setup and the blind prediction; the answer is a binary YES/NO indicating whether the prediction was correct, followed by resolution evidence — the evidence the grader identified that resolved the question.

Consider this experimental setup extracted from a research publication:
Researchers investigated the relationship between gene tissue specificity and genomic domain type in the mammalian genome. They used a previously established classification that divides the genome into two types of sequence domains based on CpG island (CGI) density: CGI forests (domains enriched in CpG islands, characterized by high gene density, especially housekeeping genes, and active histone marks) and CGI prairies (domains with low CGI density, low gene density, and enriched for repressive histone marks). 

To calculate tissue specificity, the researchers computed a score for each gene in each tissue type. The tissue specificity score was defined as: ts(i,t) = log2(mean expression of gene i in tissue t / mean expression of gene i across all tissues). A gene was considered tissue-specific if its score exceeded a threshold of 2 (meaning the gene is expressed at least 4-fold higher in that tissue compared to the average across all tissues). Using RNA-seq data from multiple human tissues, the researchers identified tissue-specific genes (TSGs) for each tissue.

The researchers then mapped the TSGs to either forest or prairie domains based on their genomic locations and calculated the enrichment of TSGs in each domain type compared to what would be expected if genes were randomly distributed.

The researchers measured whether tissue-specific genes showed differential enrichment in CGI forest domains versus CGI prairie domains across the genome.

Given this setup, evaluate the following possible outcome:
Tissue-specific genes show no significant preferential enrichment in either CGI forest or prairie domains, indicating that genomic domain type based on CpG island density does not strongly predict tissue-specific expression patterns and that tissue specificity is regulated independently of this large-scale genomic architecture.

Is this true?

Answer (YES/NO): NO